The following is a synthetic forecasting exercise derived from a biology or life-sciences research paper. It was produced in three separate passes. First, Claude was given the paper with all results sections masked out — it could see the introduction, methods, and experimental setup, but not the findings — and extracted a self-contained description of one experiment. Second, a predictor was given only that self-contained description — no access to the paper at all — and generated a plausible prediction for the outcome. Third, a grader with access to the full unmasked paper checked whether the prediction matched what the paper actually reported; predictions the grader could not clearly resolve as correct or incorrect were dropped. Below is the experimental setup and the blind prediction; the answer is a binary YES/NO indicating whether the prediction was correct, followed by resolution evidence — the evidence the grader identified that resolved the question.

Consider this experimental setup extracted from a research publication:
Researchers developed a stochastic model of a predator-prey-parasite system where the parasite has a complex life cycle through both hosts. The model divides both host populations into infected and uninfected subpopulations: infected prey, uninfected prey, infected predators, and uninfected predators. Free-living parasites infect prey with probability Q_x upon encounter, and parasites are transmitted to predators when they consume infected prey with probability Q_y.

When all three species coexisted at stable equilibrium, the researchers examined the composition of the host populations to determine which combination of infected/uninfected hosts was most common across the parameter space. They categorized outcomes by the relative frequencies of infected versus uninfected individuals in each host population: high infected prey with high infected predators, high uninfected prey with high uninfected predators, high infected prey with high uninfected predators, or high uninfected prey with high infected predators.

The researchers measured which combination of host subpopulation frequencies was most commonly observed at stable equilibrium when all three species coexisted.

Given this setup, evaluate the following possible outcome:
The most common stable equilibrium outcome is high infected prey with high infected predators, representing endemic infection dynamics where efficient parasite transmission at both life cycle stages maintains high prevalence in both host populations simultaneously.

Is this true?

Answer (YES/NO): NO